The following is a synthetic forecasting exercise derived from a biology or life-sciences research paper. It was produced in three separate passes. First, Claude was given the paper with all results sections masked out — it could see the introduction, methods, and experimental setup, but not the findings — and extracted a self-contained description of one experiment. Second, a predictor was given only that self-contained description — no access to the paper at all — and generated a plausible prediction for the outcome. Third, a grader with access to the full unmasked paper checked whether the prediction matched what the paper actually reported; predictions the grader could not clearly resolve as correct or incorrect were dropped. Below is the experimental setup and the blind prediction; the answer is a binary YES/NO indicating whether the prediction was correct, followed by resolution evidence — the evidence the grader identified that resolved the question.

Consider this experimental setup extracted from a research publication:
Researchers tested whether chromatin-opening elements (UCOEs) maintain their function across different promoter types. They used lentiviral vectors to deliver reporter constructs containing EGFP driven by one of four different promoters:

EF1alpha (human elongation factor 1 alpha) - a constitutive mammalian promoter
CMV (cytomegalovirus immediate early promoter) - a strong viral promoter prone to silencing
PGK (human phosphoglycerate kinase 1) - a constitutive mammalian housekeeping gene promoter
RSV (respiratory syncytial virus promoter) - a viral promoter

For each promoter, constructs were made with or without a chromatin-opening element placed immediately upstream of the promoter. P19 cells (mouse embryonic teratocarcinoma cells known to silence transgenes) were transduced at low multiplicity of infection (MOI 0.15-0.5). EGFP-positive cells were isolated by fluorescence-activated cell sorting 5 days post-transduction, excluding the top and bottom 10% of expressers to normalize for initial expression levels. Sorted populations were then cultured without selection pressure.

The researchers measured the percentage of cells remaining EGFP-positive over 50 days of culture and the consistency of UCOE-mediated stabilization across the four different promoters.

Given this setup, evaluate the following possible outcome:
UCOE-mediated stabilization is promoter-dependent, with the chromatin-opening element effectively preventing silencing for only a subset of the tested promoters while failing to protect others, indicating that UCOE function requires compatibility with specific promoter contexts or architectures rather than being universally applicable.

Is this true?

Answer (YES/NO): NO